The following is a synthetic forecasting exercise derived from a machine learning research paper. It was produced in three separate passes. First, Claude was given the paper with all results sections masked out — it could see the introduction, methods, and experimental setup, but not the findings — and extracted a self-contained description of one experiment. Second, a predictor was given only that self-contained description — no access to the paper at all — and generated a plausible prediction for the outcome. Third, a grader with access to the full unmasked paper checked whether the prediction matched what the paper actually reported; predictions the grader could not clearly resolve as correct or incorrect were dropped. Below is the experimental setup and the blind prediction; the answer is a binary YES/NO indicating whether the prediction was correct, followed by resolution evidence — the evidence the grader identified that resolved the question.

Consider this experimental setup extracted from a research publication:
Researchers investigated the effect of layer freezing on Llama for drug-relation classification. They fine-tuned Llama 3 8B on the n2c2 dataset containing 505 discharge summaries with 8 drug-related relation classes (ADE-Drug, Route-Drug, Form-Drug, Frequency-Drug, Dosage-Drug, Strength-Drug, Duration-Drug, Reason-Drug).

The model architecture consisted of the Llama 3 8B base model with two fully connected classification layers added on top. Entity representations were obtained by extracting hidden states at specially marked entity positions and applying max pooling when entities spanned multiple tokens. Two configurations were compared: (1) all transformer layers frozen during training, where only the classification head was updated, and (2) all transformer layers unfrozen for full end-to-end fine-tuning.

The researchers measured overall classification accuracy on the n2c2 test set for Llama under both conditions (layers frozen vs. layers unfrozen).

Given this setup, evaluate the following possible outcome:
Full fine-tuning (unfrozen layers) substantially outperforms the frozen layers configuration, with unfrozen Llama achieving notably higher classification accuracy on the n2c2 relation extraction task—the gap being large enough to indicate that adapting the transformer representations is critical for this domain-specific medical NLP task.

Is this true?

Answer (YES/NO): NO